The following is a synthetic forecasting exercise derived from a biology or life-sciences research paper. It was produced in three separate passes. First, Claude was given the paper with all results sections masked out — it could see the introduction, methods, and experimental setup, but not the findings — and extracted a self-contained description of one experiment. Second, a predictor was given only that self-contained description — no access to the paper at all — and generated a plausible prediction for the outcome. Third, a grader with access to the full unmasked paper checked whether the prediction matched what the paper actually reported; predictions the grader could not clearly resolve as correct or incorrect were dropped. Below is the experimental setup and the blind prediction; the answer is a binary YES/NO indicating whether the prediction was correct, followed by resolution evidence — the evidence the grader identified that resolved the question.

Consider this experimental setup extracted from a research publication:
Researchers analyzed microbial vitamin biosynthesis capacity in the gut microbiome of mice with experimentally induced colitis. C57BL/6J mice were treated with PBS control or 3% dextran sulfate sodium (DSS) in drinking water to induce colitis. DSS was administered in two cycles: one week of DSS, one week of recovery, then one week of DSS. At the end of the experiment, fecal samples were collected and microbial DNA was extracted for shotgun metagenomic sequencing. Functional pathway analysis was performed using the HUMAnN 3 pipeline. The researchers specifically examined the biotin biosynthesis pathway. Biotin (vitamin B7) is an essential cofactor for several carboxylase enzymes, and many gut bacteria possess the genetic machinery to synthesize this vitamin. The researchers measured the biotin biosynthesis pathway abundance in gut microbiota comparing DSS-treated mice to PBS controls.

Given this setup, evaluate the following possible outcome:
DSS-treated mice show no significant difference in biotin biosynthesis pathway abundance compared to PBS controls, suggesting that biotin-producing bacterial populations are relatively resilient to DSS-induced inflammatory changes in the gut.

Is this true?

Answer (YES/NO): NO